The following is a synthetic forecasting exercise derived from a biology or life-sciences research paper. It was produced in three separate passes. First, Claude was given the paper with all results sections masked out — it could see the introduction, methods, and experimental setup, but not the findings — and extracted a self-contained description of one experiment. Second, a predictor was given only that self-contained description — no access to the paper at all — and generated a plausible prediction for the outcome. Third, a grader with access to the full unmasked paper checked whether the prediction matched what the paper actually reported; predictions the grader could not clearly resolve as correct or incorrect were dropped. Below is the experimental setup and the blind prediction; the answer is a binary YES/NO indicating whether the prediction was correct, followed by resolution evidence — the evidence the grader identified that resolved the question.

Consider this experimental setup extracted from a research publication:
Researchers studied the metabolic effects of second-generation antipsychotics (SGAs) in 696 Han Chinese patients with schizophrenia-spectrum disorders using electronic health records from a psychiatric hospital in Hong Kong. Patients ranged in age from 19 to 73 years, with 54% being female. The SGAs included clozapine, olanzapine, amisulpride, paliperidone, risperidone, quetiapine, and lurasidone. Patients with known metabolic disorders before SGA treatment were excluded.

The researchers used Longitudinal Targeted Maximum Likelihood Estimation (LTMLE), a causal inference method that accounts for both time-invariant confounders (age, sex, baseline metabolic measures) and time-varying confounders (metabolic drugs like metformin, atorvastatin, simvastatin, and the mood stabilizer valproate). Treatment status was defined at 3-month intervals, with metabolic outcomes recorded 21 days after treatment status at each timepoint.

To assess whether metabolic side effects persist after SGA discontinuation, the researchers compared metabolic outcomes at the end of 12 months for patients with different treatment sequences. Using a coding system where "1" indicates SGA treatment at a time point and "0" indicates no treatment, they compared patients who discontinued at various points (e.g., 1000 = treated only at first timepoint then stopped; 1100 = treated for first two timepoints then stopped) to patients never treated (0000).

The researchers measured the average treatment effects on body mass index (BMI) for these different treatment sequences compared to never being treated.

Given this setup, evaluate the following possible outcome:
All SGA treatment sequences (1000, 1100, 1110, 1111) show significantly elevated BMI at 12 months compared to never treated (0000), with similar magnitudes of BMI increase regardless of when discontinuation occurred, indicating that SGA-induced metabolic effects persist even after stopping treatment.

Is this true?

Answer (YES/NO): NO